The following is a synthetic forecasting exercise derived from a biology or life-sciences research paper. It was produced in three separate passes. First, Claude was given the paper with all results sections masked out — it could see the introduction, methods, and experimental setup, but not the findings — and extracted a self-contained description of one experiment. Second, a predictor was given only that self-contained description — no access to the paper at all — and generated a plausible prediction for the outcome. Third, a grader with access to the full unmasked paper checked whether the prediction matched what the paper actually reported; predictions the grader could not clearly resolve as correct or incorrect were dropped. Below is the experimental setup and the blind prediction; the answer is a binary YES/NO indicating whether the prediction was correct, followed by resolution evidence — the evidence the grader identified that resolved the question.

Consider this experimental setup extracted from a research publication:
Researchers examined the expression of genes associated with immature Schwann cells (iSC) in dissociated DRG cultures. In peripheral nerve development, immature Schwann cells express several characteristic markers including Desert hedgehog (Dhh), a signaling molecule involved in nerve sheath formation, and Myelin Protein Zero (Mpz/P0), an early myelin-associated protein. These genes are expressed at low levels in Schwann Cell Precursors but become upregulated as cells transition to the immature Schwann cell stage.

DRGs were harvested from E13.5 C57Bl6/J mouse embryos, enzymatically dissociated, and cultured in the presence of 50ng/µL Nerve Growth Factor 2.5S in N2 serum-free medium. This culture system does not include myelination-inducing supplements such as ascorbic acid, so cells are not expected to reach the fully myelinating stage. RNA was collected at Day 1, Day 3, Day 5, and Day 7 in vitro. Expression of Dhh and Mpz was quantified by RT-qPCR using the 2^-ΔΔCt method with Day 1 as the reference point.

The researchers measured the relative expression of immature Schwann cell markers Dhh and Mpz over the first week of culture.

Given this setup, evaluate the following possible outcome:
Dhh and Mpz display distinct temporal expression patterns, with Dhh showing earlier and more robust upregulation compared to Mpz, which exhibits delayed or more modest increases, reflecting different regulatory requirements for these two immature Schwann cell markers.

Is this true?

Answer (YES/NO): NO